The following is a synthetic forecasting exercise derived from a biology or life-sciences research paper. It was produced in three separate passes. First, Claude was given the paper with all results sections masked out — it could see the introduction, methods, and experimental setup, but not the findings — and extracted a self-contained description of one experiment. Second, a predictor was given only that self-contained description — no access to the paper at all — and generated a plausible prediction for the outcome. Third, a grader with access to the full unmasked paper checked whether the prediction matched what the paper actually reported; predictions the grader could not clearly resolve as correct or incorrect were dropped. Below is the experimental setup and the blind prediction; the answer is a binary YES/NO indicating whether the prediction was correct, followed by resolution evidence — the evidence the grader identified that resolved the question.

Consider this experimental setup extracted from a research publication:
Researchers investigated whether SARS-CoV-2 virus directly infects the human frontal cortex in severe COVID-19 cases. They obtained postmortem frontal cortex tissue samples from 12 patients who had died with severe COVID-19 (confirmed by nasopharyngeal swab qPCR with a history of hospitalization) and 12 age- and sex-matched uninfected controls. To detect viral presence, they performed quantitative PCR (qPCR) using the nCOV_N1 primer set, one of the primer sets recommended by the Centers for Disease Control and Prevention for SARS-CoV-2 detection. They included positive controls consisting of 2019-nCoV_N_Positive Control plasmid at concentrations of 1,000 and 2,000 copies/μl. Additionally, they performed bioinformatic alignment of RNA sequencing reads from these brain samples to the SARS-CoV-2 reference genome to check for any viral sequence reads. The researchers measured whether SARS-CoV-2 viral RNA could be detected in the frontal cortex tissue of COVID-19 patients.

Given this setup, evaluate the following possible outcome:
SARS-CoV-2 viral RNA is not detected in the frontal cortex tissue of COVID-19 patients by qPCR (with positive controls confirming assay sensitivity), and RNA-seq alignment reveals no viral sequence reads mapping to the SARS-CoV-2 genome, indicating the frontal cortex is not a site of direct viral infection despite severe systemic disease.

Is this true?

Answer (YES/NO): YES